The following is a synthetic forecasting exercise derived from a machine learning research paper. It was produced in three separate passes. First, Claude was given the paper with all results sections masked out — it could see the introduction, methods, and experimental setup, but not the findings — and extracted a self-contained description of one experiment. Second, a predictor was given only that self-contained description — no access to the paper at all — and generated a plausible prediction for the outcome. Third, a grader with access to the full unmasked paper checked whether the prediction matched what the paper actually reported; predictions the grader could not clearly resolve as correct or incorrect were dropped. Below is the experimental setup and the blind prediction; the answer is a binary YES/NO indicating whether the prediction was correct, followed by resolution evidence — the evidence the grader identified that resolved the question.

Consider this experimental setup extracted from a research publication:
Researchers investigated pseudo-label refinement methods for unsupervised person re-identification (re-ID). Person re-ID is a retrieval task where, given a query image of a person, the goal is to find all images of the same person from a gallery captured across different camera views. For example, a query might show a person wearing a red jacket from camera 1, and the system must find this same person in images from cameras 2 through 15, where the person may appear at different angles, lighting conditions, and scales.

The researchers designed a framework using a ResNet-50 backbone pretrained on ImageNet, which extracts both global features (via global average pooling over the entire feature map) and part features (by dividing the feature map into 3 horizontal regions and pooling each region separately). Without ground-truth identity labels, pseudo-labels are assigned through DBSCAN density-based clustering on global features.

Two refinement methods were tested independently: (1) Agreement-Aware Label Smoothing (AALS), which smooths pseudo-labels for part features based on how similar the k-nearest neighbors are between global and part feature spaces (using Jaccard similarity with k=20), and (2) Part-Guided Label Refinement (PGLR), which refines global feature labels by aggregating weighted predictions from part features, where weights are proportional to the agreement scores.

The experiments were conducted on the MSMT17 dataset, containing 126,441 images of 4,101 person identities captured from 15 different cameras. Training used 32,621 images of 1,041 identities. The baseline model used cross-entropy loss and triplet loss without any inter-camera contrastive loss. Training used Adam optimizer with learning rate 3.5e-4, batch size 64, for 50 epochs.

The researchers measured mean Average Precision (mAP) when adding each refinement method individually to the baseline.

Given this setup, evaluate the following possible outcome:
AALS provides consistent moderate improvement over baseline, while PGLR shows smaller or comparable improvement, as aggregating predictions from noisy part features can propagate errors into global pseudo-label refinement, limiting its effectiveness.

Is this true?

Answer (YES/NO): NO